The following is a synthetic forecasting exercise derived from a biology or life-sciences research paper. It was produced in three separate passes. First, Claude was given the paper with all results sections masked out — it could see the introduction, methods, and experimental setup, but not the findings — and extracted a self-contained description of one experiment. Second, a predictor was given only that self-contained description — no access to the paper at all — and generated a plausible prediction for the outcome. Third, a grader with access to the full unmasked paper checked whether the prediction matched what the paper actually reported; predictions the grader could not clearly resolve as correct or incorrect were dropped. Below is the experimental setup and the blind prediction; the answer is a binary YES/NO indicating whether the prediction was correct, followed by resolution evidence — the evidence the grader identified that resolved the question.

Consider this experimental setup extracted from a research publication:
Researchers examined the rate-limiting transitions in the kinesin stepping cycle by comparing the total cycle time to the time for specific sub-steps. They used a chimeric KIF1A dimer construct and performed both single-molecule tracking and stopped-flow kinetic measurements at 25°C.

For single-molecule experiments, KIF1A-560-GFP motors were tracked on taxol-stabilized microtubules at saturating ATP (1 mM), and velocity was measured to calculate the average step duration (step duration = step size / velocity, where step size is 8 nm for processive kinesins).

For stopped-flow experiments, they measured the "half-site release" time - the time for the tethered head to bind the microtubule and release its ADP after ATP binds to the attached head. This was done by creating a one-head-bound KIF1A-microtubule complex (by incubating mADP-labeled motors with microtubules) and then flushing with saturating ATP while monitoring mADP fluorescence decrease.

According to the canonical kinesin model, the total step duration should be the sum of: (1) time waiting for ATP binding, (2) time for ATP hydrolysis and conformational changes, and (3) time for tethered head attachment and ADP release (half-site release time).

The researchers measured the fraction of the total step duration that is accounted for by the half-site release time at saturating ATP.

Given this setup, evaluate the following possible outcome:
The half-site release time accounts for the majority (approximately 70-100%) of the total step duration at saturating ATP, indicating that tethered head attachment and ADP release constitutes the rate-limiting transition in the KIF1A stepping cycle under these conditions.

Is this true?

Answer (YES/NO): NO